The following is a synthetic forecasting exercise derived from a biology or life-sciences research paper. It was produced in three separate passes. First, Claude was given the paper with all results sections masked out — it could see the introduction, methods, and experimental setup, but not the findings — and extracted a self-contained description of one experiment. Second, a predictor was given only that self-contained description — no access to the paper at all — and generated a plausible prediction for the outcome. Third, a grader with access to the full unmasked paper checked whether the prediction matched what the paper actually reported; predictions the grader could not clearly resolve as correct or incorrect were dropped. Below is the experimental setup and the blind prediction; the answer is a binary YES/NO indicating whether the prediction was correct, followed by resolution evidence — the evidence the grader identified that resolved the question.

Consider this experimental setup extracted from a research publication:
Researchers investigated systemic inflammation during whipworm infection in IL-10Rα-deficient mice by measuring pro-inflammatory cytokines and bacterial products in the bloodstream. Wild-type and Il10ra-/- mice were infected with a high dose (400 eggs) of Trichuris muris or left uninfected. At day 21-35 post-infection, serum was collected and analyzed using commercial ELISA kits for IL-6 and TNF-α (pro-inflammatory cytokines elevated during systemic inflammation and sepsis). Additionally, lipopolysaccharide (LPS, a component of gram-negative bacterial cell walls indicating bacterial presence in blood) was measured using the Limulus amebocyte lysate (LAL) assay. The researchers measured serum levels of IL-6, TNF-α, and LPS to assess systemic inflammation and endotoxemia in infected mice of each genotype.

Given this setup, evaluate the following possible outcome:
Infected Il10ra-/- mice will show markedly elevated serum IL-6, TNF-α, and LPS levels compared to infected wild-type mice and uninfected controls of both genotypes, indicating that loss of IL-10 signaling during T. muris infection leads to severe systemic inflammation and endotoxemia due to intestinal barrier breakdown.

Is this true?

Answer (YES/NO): NO